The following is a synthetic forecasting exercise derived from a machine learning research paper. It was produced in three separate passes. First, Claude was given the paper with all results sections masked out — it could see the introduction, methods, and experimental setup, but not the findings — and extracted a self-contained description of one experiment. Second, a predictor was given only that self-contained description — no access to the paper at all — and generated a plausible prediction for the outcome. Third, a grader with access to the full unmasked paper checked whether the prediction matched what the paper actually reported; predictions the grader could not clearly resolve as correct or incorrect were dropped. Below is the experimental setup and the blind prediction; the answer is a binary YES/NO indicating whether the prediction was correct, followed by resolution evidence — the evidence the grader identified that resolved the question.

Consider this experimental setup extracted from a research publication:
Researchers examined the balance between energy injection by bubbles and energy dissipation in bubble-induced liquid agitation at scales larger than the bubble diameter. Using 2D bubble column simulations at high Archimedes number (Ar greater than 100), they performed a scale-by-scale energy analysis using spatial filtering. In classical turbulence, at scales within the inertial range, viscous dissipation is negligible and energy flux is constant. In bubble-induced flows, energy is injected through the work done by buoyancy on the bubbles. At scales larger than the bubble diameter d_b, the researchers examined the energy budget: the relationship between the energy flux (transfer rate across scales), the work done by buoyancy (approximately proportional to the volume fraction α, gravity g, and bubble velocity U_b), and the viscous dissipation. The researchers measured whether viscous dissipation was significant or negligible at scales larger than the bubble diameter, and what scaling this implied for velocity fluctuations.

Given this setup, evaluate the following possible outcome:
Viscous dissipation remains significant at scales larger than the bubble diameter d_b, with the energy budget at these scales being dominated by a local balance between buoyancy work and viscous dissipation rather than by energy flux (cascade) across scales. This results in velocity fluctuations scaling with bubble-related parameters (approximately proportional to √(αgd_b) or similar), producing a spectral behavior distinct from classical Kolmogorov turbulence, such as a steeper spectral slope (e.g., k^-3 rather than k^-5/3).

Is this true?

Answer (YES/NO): NO